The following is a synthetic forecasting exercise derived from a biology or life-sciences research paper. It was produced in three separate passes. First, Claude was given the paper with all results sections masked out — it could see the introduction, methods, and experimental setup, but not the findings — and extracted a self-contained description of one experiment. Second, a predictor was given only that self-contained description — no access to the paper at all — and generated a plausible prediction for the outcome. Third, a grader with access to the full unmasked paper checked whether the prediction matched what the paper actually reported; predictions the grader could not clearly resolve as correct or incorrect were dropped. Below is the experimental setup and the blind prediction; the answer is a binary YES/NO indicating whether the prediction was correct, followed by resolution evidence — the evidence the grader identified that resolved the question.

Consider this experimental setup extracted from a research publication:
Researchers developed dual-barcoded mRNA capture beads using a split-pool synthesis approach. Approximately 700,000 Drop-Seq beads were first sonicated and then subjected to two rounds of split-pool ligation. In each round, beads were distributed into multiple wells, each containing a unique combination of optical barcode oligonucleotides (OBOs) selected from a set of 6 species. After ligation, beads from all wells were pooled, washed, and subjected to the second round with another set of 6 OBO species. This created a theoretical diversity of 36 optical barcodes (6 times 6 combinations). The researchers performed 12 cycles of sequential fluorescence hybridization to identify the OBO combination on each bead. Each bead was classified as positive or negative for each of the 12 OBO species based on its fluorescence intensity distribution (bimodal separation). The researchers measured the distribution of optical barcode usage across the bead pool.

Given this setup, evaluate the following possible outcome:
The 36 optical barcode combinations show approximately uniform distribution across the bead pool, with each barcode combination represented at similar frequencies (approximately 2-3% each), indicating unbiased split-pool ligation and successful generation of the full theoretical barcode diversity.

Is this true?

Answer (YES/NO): NO